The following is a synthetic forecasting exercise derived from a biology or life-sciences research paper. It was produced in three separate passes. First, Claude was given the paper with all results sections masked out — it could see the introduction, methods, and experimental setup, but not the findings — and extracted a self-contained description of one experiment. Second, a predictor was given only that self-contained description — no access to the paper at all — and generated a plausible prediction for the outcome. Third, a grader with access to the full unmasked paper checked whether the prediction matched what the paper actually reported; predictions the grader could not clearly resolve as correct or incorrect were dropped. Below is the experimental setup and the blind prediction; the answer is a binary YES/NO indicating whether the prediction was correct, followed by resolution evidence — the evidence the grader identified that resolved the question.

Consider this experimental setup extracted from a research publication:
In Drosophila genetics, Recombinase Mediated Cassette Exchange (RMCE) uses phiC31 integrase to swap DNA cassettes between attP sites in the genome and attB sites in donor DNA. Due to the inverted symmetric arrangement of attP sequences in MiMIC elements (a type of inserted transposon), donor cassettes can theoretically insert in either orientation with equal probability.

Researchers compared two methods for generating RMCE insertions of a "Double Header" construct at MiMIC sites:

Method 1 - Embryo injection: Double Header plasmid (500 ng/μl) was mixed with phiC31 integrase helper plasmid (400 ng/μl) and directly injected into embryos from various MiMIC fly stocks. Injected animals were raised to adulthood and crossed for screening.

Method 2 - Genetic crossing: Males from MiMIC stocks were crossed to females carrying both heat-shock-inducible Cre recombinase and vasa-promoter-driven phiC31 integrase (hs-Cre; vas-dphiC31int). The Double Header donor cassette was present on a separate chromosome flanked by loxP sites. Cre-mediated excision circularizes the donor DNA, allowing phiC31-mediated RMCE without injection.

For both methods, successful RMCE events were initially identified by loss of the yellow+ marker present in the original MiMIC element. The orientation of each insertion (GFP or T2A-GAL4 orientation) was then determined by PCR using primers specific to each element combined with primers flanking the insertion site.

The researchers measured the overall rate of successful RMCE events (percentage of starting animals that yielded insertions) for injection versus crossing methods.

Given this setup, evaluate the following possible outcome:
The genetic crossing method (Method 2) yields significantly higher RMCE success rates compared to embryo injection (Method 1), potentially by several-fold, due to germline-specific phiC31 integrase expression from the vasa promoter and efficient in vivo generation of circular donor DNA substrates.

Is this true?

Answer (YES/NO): NO